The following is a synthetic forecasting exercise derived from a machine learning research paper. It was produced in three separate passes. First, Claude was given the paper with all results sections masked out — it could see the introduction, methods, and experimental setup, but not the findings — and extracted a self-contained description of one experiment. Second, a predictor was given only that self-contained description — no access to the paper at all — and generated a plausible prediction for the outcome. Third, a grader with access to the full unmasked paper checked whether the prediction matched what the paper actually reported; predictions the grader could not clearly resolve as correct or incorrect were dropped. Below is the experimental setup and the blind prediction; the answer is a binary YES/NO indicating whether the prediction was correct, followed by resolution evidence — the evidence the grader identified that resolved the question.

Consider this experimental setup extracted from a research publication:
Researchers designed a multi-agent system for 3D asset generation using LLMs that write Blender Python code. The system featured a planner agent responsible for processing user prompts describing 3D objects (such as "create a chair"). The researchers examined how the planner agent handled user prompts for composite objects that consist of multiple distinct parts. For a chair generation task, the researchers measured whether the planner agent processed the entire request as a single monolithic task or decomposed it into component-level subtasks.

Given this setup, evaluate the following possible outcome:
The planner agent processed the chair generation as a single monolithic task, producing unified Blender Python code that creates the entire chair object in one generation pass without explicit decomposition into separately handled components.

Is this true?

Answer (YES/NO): NO